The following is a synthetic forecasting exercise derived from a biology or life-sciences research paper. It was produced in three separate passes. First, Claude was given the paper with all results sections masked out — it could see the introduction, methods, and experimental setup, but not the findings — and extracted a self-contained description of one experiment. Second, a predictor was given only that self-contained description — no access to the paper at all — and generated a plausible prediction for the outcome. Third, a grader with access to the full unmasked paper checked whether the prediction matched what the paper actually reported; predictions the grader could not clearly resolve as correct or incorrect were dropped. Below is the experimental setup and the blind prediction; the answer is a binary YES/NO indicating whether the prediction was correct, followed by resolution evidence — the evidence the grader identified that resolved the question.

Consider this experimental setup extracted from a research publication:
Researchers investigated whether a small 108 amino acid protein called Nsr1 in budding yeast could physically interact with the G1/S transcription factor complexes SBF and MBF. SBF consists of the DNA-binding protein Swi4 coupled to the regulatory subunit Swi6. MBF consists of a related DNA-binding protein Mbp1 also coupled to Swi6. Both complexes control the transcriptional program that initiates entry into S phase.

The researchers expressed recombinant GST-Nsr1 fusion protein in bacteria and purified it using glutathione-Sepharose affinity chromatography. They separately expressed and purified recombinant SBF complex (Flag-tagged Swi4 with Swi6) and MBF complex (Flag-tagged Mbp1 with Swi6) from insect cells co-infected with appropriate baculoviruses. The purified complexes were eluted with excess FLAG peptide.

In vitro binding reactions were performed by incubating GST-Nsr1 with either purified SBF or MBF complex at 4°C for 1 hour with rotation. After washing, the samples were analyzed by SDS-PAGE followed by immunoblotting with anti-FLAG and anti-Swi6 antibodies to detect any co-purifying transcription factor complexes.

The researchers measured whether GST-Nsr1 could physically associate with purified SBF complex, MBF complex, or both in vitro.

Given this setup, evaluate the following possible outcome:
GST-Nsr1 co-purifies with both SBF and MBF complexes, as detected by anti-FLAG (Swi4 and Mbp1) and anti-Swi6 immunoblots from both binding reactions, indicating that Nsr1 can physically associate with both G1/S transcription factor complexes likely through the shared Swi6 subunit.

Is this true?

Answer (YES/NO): NO